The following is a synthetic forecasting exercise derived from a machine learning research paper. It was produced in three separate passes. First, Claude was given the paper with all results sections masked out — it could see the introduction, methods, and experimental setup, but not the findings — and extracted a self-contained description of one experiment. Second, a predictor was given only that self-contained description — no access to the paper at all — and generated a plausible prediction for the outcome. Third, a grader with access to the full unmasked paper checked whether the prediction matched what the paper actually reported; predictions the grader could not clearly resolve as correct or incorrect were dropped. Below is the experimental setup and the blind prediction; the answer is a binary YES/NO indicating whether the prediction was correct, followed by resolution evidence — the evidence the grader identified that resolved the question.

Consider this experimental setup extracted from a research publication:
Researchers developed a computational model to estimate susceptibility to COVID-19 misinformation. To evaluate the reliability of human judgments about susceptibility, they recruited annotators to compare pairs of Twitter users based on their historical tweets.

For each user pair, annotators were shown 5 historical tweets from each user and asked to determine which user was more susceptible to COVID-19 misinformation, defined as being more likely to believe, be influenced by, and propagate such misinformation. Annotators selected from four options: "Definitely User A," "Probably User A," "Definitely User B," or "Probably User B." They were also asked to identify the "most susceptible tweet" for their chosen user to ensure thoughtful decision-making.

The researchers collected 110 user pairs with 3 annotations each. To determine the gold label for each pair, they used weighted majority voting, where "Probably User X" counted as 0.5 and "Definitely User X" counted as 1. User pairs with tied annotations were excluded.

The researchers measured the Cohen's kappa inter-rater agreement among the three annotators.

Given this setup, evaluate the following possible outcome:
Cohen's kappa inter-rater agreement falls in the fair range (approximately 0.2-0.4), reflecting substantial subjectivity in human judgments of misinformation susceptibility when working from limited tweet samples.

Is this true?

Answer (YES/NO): NO